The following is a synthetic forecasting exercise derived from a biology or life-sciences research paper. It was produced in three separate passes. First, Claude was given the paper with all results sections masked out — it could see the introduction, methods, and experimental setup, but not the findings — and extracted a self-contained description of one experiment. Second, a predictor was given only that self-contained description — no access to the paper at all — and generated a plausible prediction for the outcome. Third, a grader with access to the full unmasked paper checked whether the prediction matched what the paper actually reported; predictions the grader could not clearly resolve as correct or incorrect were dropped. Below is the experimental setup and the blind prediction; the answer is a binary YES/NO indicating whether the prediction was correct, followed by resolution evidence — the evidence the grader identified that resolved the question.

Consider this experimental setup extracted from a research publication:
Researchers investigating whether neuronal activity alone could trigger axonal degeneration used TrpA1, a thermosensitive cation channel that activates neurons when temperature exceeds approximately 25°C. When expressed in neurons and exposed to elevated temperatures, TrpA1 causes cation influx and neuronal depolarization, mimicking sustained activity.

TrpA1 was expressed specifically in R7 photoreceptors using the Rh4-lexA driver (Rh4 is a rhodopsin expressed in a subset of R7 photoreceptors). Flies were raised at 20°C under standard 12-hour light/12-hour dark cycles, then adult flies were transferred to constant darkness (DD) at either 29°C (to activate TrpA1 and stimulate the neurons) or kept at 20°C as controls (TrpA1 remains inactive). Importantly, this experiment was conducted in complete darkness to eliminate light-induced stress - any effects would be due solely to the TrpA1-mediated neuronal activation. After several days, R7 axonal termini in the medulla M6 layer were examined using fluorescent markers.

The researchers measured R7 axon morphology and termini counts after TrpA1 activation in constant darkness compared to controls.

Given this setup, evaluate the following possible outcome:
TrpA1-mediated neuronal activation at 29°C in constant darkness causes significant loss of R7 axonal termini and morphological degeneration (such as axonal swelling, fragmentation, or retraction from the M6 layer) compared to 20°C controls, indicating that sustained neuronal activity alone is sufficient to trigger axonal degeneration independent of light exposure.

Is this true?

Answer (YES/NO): YES